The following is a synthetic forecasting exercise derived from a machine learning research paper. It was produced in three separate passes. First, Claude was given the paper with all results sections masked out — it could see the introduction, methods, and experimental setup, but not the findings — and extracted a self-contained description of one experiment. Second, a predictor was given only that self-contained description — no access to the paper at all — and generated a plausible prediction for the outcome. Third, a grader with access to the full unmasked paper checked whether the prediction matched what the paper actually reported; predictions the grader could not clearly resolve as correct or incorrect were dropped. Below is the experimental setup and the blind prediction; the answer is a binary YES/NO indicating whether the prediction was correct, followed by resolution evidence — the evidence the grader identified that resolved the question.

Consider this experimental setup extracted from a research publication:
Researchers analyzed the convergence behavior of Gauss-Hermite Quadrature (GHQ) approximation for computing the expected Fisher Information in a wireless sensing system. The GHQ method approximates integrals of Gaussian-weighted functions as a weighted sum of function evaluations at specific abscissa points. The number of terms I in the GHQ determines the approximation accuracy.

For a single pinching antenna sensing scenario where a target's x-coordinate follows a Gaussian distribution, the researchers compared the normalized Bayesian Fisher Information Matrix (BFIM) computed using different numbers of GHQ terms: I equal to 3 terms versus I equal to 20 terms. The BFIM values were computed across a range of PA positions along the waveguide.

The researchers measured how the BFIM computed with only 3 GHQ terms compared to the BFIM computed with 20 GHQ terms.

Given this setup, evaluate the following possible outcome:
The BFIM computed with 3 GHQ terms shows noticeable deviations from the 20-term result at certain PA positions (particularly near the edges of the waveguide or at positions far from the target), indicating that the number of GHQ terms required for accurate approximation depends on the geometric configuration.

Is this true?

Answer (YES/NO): NO